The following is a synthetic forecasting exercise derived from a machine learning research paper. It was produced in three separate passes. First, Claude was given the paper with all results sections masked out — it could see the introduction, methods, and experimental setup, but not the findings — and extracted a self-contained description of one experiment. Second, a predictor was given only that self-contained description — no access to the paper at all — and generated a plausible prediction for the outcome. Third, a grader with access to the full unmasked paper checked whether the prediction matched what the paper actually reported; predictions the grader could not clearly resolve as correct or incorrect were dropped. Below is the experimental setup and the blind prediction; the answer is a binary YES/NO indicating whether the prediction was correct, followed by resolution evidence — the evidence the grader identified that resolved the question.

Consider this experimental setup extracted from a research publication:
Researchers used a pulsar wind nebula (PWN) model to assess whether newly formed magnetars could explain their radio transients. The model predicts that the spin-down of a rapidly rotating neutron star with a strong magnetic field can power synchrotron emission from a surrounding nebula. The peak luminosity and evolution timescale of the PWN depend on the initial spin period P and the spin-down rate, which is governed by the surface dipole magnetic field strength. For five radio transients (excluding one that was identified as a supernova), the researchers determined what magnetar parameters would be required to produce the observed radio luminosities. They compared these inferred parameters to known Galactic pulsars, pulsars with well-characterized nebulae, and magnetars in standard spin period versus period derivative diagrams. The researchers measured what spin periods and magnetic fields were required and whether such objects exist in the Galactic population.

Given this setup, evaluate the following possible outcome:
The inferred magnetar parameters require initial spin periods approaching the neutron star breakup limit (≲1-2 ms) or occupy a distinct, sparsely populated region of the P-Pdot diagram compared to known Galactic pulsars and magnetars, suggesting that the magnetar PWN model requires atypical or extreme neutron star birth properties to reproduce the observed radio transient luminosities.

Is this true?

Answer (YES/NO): YES